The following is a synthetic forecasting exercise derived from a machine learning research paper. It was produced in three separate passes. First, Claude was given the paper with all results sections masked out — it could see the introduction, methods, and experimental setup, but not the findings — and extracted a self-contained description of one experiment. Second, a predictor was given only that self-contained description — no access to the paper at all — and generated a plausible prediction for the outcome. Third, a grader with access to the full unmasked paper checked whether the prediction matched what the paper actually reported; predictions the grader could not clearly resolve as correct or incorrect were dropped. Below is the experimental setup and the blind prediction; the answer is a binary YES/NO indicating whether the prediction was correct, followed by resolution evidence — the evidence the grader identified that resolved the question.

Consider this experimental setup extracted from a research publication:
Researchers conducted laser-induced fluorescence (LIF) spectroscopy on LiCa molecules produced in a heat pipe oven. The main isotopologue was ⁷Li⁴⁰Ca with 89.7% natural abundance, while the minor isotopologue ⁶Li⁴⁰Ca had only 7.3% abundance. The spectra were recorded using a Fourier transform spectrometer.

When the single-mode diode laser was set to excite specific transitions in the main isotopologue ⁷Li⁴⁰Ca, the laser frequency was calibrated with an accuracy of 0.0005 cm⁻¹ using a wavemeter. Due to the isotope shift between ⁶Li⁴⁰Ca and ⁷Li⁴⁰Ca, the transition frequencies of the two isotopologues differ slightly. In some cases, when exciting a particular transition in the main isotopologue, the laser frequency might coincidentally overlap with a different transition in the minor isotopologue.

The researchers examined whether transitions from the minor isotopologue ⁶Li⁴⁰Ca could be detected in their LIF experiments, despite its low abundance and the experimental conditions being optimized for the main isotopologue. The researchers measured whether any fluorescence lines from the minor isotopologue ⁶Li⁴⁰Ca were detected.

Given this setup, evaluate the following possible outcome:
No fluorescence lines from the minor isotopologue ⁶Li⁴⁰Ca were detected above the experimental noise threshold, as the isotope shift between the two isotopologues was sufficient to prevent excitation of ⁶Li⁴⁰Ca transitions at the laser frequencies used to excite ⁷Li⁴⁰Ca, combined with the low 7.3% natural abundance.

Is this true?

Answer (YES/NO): NO